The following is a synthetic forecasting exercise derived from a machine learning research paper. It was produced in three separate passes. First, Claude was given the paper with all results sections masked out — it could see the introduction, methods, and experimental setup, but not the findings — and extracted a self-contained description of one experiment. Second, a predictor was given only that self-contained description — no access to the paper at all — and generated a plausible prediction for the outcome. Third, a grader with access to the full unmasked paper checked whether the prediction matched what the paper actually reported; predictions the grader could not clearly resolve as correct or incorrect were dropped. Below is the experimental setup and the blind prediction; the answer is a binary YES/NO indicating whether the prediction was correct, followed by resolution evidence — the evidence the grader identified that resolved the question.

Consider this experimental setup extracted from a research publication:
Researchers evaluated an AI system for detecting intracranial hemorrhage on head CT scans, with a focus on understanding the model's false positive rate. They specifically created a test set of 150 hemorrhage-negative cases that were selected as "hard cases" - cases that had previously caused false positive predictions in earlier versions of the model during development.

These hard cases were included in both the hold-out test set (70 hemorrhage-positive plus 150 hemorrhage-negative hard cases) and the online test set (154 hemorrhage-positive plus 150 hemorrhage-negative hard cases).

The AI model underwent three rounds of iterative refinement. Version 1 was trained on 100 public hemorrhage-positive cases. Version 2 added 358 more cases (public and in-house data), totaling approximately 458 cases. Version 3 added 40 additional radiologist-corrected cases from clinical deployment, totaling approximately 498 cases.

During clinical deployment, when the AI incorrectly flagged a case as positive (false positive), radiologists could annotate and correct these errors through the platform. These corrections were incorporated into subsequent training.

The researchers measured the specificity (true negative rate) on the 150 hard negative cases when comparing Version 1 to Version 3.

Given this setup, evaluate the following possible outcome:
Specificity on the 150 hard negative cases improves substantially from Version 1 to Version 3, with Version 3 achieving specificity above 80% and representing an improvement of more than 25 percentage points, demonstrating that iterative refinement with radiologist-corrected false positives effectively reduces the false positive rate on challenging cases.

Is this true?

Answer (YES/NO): NO